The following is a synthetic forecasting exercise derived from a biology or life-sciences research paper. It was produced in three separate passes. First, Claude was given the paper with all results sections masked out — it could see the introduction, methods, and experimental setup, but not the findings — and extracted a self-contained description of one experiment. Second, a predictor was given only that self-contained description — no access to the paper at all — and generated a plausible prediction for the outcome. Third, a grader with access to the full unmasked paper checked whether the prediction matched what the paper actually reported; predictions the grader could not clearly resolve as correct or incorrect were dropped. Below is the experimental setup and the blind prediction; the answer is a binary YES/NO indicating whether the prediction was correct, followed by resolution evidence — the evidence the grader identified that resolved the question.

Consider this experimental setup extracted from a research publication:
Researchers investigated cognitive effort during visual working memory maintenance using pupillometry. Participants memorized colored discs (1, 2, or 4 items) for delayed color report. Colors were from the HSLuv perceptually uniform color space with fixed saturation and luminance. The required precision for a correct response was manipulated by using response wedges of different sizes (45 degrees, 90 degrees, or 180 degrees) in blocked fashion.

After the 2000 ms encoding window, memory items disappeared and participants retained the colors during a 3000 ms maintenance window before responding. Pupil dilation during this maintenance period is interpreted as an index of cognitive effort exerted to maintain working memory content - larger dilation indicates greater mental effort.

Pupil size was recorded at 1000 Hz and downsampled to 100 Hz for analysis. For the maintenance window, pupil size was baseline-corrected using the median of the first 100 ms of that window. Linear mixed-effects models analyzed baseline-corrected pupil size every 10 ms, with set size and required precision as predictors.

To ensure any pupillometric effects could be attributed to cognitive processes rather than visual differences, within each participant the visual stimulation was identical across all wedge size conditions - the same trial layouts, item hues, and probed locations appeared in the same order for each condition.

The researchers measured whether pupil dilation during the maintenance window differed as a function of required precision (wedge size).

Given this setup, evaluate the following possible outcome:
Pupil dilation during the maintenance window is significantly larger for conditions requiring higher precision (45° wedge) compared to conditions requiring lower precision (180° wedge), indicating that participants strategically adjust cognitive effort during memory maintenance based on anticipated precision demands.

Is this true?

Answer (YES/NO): YES